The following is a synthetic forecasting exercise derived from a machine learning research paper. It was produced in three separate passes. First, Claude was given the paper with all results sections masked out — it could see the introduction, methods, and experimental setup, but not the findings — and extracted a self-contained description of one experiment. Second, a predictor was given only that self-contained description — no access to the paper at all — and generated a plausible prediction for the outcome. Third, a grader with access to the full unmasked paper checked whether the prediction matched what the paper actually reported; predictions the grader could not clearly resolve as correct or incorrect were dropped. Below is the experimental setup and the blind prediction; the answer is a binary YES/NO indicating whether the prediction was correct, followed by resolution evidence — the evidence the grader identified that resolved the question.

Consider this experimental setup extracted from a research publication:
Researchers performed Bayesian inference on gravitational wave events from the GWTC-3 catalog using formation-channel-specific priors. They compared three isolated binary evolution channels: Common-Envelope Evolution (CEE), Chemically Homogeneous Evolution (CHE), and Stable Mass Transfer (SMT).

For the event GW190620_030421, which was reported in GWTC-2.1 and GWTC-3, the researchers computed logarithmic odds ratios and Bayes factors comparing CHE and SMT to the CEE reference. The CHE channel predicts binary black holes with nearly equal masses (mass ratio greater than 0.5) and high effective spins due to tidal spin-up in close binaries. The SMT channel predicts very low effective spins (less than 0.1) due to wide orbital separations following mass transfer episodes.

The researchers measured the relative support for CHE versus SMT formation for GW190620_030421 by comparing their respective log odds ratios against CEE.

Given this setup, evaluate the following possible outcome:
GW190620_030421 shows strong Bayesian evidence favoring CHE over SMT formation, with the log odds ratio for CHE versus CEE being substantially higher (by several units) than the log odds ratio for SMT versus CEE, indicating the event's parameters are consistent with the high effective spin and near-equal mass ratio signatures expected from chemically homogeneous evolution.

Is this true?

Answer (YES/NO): YES